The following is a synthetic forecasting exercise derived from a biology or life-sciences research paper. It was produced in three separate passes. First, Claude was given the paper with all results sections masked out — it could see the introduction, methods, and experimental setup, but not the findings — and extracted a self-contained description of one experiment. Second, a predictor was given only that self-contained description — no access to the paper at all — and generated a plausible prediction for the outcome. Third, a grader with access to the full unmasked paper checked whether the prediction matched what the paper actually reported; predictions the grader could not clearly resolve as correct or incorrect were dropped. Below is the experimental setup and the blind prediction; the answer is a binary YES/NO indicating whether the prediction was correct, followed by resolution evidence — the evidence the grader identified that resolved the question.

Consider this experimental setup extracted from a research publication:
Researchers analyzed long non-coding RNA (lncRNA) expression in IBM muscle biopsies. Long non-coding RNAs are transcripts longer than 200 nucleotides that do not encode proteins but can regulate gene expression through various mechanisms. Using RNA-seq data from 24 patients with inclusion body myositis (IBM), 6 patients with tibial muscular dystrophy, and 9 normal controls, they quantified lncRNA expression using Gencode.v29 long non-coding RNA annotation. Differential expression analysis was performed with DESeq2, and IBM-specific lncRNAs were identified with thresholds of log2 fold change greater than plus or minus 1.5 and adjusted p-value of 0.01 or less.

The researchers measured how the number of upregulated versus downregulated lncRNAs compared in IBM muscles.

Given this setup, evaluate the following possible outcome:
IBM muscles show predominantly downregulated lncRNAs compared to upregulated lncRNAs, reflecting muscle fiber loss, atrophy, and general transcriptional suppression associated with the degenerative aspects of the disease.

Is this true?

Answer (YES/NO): NO